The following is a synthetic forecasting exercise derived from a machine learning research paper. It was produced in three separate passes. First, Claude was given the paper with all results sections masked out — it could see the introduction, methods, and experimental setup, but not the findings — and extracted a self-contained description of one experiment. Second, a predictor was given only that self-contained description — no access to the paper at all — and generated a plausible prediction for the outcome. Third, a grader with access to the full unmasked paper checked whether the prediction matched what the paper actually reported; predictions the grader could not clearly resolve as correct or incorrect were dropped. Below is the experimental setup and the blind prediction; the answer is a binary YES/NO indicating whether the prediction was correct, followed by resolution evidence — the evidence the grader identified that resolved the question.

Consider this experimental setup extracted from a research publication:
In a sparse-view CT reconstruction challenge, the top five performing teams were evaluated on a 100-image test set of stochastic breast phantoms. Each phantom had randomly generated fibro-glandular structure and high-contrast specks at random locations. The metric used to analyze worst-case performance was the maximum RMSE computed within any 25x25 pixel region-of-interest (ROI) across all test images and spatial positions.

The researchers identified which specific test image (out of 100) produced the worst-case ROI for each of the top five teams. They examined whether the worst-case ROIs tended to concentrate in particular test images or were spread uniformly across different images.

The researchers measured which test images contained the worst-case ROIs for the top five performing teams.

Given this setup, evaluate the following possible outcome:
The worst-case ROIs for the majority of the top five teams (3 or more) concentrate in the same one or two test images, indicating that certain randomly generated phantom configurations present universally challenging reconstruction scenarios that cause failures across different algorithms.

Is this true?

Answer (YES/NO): YES